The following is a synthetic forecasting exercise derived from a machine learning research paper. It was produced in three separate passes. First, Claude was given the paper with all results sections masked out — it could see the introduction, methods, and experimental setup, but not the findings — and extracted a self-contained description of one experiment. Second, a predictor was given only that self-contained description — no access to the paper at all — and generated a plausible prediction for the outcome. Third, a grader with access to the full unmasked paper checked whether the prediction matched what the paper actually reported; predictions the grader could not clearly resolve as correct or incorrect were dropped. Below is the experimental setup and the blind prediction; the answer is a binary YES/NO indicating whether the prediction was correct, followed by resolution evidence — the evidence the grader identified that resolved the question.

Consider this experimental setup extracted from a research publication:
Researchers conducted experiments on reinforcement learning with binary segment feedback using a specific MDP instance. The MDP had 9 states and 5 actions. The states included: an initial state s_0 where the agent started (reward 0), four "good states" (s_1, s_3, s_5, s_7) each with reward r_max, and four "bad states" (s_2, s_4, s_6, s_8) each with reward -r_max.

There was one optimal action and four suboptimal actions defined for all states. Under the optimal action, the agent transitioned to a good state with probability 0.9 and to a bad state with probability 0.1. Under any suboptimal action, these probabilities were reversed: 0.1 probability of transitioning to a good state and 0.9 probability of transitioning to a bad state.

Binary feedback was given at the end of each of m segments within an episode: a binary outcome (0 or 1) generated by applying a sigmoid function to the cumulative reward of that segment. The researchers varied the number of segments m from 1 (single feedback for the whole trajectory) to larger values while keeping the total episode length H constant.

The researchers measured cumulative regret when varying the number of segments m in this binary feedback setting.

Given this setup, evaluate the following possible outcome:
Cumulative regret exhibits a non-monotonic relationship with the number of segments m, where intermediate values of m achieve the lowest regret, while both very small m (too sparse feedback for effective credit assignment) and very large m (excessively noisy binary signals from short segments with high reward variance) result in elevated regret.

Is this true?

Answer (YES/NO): NO